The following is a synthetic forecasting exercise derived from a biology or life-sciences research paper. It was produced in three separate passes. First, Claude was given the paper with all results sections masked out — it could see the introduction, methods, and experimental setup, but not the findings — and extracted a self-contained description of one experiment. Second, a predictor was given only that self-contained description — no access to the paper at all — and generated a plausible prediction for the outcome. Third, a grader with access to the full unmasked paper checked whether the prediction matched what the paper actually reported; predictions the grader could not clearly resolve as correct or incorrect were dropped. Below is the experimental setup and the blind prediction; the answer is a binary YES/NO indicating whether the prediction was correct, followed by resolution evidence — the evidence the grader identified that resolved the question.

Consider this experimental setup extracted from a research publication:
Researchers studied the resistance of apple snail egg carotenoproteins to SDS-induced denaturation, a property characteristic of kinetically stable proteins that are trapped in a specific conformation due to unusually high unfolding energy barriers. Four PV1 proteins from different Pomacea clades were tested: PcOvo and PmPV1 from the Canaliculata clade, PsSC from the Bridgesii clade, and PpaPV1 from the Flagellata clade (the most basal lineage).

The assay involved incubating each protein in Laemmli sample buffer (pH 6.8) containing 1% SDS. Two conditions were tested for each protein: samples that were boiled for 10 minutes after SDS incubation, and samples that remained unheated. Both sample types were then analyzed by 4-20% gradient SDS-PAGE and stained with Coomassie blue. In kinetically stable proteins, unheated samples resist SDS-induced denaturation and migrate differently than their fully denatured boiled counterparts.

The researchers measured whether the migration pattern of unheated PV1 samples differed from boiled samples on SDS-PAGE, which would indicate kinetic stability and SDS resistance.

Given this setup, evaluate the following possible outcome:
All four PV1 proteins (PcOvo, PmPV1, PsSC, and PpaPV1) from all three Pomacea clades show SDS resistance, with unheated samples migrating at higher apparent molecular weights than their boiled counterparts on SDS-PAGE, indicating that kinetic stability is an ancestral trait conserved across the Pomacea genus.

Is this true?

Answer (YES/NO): NO